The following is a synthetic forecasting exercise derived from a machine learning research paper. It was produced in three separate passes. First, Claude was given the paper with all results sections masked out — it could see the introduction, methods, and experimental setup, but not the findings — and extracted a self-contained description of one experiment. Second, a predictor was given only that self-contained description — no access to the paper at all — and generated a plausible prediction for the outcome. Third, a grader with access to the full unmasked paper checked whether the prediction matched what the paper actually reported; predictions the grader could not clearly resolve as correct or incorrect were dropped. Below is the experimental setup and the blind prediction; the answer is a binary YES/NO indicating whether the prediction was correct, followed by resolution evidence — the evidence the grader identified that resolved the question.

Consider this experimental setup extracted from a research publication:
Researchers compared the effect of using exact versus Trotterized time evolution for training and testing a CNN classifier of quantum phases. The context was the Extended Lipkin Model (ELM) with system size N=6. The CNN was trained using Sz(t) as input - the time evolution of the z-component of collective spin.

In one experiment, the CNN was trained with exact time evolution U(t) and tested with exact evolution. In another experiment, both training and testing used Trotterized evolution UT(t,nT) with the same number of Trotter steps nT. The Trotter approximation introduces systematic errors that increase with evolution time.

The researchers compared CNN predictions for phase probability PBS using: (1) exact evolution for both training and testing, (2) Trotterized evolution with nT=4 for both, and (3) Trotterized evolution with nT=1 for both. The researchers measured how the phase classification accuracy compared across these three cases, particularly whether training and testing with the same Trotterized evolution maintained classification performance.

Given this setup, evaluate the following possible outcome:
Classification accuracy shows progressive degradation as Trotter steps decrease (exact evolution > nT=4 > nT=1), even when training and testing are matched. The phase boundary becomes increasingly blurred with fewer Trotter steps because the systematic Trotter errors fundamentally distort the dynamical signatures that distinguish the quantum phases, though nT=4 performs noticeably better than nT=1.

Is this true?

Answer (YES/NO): NO